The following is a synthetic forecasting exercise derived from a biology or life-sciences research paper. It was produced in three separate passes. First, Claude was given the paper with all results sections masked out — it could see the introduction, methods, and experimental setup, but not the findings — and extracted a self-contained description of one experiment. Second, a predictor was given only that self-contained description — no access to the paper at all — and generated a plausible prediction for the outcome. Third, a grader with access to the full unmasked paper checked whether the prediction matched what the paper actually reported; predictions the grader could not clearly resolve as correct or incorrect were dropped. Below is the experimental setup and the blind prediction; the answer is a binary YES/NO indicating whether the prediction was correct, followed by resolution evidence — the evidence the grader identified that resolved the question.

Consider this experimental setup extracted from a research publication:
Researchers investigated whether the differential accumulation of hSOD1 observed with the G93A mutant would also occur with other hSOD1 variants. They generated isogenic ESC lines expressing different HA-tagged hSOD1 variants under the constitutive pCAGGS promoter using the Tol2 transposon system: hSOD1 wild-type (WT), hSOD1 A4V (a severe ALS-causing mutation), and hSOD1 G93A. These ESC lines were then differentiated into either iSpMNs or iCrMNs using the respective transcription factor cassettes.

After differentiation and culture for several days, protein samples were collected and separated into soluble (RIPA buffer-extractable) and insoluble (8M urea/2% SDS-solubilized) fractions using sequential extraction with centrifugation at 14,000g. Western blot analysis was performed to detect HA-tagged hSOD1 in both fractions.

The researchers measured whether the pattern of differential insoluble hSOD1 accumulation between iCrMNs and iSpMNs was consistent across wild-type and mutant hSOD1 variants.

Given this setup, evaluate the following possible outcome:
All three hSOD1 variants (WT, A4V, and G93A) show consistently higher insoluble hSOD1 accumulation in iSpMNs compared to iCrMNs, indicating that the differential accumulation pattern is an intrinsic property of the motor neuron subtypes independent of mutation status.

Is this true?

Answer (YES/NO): NO